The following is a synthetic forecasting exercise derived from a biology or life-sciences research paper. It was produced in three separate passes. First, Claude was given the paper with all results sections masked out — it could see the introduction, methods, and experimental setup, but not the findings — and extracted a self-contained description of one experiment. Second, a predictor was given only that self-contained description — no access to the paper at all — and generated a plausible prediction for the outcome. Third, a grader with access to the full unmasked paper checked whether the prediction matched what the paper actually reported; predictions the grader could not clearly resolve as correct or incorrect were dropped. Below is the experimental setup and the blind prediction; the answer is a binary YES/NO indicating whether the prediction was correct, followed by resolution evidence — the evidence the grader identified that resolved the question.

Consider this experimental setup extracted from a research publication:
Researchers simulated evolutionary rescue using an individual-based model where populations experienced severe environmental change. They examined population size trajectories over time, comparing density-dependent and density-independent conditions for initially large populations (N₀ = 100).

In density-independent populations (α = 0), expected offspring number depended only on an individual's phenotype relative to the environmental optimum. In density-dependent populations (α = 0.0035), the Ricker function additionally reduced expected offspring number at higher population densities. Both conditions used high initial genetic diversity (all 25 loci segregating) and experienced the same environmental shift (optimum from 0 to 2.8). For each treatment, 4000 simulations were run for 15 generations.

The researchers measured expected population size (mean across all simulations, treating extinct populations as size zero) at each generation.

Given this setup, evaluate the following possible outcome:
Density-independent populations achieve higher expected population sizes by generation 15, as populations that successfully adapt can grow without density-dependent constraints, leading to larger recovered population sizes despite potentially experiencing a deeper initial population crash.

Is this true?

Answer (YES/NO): NO